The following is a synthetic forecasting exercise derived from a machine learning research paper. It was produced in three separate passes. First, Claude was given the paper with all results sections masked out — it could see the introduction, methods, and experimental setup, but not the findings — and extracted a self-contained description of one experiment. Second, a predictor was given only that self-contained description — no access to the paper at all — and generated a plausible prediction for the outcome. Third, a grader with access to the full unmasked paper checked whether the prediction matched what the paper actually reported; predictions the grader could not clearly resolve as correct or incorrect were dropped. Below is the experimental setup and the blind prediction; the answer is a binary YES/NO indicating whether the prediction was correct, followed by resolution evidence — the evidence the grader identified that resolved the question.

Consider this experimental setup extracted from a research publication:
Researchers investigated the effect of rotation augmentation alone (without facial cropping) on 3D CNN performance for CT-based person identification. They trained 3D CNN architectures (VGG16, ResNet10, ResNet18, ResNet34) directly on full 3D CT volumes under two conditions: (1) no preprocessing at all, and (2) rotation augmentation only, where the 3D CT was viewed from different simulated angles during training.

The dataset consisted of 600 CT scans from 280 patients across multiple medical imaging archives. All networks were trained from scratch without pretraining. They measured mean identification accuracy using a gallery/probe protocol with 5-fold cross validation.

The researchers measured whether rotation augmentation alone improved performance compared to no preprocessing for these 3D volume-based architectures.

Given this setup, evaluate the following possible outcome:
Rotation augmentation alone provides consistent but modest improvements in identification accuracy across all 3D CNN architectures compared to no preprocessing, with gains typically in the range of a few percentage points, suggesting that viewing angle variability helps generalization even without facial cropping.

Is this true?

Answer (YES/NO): NO